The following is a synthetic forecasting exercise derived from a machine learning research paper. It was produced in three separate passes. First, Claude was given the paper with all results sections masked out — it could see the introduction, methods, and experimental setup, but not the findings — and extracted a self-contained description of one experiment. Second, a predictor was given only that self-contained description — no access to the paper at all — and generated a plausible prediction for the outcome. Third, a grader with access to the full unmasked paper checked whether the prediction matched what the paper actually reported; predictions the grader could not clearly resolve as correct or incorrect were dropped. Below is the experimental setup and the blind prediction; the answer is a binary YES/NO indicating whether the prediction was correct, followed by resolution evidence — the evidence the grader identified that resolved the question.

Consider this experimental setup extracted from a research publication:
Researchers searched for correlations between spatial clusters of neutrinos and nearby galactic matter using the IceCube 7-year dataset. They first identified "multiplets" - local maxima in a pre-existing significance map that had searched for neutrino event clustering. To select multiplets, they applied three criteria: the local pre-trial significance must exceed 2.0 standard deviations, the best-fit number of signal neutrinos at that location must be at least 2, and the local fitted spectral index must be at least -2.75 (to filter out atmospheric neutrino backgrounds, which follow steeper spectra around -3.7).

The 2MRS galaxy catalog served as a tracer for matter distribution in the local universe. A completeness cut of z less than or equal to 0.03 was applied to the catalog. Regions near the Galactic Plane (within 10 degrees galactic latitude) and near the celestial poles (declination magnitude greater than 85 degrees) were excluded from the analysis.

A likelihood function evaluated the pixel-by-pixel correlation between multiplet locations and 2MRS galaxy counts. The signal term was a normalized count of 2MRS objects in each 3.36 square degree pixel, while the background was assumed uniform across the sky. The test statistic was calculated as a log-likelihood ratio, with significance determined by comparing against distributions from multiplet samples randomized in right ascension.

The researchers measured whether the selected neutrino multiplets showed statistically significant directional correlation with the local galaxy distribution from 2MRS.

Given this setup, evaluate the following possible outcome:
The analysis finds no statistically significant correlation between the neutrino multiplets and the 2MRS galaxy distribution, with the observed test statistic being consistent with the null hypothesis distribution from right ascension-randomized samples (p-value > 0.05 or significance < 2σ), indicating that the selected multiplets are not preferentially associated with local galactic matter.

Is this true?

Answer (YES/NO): YES